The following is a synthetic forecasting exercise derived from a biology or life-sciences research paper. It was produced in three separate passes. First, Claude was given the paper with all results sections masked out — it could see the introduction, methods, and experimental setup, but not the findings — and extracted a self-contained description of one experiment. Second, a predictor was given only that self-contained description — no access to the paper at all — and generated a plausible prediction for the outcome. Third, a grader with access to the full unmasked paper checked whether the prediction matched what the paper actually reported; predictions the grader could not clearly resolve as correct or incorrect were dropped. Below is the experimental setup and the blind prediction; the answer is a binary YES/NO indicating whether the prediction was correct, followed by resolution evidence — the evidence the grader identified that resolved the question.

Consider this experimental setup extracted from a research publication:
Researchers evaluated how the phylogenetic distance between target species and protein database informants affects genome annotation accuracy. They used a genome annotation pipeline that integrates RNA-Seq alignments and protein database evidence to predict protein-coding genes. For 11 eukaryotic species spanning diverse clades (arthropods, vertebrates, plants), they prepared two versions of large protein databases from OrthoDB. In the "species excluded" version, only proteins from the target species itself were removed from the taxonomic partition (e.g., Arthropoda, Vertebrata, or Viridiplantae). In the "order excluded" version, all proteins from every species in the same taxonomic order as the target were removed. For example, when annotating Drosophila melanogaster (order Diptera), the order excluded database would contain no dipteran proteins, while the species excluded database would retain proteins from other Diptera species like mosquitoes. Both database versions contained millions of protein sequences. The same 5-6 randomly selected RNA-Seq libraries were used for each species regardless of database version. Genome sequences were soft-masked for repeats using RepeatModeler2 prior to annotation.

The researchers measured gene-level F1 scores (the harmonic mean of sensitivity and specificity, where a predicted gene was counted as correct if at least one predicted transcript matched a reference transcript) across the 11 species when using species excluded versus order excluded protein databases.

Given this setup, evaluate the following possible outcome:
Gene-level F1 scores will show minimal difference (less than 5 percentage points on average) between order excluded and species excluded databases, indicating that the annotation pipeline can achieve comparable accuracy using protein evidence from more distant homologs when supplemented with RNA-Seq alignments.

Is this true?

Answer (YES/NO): YES